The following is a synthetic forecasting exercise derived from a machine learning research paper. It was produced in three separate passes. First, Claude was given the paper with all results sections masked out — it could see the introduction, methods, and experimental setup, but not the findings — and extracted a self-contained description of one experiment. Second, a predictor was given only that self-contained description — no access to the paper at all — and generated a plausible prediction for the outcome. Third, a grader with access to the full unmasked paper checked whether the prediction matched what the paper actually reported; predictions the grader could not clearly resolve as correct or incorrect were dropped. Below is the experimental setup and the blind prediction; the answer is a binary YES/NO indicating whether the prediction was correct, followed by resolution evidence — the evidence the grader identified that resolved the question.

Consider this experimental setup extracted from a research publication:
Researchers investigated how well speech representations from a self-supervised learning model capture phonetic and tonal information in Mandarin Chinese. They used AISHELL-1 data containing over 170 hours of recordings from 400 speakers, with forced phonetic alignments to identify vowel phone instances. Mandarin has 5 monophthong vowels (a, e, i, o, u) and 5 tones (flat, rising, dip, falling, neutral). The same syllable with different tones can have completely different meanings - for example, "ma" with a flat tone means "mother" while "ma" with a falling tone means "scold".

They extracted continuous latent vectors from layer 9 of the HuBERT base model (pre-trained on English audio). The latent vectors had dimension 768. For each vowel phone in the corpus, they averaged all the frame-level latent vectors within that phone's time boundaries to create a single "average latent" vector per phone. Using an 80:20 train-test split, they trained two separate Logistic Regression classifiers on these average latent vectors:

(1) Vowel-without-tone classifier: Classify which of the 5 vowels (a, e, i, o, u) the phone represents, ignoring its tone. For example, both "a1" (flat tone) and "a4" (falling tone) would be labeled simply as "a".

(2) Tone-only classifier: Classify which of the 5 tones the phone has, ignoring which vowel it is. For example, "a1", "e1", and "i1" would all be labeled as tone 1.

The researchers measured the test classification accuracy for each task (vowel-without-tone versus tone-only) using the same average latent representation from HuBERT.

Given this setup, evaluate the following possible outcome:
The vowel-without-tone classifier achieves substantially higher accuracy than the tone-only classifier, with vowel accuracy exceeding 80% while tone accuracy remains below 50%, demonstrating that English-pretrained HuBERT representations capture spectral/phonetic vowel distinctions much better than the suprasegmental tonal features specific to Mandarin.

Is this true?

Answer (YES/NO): NO